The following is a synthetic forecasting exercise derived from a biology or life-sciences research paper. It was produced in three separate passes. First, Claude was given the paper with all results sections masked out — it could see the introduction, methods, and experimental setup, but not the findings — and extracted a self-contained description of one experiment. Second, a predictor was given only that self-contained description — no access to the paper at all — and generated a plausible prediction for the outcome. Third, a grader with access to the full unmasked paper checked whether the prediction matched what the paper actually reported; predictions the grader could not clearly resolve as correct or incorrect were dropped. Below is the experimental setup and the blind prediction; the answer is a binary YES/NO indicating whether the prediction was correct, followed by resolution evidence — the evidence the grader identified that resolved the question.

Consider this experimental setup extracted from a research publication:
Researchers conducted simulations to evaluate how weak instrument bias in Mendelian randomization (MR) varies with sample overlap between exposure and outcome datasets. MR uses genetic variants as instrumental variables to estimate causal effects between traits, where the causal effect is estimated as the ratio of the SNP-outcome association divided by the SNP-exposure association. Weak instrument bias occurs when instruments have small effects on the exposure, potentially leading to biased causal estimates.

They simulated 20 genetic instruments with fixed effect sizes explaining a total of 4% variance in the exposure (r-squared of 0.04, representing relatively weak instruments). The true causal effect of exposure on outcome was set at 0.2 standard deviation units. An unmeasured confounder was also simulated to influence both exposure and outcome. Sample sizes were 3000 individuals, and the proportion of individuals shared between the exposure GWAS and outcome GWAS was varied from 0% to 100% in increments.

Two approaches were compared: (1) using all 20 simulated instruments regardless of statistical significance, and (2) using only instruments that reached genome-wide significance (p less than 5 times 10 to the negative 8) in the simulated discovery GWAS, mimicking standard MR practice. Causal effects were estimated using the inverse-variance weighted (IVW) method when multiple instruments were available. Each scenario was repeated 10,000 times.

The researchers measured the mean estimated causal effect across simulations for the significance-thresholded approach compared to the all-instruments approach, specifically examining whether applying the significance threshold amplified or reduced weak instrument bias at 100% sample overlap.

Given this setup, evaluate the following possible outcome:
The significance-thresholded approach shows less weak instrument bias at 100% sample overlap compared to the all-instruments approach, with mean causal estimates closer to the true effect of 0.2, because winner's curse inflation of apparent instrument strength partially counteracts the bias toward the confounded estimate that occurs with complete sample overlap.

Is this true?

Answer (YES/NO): NO